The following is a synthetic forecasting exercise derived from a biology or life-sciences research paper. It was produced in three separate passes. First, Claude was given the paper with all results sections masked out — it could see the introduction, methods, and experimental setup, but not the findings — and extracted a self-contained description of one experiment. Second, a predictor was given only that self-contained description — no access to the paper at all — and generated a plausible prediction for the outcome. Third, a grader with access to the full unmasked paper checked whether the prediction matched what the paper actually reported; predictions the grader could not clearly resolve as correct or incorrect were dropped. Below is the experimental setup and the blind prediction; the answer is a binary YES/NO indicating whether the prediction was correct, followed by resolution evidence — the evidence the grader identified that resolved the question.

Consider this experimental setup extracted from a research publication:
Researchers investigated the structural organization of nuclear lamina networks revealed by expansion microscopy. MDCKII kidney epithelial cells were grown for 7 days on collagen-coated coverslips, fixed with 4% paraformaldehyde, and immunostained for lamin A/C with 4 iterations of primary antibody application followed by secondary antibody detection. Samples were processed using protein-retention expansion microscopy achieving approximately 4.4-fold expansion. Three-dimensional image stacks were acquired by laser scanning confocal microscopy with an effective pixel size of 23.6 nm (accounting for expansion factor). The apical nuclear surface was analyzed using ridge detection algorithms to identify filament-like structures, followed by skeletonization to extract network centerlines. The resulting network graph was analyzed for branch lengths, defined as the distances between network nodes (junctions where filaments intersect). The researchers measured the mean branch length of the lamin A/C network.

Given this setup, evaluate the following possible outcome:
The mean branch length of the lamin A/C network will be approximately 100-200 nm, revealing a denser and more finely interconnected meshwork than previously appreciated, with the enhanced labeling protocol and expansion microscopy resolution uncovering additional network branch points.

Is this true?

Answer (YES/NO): YES